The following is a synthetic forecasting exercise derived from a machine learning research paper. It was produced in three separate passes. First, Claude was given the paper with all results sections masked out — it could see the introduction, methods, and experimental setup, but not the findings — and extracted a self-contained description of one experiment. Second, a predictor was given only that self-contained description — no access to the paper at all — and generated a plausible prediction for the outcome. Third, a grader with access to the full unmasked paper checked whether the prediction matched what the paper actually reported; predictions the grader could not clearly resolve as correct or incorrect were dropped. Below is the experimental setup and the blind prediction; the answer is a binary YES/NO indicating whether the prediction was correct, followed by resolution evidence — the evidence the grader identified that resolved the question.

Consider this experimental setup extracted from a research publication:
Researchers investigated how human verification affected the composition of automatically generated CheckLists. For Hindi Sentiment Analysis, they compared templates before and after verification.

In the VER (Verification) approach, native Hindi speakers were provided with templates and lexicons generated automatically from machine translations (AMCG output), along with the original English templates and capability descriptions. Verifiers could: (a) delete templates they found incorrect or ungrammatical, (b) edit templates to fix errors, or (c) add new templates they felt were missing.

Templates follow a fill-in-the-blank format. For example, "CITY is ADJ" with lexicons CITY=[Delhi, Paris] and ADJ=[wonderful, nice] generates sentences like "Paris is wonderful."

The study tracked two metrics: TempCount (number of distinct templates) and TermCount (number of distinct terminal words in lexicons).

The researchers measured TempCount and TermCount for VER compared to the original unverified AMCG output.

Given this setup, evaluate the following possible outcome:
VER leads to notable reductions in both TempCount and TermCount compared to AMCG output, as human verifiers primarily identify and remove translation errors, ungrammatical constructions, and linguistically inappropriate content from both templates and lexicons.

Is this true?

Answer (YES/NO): YES